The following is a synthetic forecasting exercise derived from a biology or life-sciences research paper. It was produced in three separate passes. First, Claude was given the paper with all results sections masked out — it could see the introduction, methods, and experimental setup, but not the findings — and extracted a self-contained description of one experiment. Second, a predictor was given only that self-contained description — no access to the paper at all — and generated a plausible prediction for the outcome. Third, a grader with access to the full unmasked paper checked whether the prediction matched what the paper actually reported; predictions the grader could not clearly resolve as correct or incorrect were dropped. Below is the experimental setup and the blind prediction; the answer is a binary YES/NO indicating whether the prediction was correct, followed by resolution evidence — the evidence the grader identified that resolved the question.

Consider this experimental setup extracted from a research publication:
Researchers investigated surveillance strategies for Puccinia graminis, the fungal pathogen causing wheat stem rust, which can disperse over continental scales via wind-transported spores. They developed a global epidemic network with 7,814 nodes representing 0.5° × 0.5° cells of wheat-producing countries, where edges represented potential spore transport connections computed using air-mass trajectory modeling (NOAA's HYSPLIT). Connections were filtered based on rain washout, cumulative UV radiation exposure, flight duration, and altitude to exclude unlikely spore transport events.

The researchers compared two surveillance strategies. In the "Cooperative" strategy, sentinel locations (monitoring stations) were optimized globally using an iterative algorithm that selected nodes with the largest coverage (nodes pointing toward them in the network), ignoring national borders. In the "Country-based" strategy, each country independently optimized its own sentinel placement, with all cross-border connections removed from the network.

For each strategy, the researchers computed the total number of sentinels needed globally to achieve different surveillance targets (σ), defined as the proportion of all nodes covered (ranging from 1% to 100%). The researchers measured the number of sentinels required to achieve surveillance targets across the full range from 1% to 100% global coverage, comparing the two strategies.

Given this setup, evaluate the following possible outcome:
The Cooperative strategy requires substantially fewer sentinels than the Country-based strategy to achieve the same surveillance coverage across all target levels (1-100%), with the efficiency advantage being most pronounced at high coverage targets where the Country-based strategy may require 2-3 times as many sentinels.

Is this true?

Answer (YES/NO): NO